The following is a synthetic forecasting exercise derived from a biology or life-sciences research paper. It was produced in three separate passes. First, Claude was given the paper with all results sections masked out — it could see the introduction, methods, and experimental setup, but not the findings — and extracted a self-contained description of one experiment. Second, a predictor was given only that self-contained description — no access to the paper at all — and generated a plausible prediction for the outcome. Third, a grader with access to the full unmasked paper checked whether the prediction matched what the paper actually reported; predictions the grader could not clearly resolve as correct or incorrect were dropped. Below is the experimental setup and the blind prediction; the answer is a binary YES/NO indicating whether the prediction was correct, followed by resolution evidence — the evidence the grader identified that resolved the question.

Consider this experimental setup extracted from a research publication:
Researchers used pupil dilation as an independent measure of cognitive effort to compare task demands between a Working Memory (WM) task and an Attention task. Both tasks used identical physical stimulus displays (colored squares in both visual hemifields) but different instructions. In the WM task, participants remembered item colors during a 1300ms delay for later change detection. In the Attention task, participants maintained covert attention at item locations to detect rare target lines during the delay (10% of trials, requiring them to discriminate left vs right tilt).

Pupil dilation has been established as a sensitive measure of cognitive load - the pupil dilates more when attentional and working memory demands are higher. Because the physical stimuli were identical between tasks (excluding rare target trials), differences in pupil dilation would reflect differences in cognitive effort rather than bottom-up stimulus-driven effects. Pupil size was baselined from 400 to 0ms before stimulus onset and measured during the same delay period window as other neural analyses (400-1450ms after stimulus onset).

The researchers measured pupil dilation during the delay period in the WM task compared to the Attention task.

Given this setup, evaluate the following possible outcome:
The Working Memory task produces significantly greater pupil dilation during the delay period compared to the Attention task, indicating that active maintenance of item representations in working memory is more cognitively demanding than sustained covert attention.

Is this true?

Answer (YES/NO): NO